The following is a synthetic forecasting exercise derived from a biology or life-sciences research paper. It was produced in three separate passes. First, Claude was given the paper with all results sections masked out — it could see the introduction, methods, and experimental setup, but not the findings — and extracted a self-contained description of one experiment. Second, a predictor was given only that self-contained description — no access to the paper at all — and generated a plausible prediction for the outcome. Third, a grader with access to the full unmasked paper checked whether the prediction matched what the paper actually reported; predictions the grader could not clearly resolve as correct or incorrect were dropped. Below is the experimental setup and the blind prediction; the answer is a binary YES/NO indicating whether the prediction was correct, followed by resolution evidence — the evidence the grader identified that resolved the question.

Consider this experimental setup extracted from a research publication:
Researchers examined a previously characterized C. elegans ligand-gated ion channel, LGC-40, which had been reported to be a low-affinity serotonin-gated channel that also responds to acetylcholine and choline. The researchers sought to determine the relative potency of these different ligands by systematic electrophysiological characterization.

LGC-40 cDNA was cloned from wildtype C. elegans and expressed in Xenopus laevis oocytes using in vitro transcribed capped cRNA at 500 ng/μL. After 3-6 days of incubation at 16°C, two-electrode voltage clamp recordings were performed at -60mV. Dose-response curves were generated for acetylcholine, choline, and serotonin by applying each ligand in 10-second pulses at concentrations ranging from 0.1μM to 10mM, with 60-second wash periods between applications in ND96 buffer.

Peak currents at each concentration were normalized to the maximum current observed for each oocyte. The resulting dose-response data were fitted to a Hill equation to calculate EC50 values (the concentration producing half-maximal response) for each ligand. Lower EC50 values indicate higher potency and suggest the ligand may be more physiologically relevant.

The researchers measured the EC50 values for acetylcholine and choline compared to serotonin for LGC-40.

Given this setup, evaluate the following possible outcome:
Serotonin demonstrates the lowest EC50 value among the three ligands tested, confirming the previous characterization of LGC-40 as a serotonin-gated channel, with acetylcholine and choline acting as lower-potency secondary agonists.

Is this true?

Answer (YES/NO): NO